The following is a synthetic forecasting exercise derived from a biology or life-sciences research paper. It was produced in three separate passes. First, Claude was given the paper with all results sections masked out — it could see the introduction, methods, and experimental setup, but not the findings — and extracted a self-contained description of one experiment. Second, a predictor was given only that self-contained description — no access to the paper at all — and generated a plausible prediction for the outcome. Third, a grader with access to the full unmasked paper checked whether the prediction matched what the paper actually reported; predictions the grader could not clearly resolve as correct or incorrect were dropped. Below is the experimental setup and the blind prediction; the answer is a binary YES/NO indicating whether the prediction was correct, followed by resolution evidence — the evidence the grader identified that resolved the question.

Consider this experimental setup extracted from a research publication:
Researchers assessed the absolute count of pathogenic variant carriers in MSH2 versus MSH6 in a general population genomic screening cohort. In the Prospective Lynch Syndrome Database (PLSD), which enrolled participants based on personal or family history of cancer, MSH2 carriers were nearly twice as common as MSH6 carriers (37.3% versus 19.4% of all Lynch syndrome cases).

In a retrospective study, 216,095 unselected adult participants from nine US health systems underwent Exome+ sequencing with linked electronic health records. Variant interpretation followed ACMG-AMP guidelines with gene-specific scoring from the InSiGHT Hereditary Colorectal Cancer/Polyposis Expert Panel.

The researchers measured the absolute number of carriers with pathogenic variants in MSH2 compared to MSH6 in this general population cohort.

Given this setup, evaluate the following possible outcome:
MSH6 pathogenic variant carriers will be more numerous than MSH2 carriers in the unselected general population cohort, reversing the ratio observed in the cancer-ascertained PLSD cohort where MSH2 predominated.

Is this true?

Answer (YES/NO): YES